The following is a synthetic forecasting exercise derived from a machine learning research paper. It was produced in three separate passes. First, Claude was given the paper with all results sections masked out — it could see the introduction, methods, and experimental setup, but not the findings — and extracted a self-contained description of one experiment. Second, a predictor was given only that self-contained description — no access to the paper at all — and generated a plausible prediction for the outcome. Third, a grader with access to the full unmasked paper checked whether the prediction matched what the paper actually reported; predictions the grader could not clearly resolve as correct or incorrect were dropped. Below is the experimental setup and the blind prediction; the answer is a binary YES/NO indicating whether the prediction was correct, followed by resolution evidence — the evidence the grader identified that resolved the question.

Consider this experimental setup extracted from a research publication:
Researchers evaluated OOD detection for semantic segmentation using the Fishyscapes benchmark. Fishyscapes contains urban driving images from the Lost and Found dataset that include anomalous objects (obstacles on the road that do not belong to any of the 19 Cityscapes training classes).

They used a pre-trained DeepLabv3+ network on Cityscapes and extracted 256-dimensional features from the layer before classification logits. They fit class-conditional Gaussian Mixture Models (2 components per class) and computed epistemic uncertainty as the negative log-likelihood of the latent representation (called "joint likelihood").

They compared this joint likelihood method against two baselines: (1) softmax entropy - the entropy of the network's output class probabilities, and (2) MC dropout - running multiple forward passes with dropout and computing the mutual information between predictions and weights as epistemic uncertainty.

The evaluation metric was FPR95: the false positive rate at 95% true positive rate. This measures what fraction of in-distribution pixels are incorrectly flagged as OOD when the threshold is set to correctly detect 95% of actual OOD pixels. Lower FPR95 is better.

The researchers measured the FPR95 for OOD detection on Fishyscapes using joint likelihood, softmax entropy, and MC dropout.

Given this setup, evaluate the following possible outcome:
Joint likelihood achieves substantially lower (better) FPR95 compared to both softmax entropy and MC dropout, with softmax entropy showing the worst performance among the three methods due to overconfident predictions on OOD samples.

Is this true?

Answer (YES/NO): YES